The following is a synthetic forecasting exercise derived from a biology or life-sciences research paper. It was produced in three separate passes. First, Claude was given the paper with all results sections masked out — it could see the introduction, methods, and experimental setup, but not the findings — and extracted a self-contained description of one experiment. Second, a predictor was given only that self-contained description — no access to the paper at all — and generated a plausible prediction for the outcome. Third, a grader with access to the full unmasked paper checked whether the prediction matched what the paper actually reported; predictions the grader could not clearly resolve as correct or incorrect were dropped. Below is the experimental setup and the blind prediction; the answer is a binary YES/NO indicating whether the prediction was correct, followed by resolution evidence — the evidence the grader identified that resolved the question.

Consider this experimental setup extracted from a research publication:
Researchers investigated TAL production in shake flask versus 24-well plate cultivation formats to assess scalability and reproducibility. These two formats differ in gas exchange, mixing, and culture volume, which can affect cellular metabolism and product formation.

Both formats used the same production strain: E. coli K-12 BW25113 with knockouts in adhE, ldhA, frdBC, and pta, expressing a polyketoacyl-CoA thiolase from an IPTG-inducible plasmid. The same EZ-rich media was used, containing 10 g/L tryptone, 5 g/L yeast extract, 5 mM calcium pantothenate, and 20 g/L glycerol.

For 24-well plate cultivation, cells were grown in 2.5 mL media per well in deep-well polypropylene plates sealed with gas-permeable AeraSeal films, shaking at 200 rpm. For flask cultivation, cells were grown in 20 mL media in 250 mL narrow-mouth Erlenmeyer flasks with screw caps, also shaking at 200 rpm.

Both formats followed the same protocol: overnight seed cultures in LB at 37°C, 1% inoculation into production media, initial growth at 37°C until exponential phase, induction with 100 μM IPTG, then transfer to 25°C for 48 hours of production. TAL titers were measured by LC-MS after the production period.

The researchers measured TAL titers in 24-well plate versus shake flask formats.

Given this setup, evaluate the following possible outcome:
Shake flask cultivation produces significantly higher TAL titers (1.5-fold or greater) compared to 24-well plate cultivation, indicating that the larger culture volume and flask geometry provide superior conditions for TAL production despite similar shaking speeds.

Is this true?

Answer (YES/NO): NO